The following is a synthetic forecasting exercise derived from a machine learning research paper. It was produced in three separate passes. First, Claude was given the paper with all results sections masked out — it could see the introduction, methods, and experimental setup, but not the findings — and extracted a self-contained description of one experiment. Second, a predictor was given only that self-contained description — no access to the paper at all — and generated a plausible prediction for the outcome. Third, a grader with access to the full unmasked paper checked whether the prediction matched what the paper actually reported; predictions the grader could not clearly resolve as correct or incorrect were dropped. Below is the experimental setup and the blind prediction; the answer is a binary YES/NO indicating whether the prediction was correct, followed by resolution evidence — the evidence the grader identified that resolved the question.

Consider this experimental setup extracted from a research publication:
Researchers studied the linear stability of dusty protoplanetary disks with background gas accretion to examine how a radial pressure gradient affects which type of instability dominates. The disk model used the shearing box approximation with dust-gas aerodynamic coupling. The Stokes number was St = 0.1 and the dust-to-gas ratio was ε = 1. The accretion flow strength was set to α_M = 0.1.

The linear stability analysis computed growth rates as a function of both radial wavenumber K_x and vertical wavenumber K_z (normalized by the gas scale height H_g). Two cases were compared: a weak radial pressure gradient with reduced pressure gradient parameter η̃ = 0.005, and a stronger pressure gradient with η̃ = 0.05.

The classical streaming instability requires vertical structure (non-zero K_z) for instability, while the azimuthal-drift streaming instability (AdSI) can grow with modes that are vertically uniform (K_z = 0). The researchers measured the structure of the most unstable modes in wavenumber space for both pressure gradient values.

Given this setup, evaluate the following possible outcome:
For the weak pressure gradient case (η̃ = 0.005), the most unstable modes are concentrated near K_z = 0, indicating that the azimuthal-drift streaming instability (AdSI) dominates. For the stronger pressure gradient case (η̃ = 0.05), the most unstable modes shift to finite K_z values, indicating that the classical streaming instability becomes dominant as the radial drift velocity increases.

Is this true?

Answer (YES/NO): YES